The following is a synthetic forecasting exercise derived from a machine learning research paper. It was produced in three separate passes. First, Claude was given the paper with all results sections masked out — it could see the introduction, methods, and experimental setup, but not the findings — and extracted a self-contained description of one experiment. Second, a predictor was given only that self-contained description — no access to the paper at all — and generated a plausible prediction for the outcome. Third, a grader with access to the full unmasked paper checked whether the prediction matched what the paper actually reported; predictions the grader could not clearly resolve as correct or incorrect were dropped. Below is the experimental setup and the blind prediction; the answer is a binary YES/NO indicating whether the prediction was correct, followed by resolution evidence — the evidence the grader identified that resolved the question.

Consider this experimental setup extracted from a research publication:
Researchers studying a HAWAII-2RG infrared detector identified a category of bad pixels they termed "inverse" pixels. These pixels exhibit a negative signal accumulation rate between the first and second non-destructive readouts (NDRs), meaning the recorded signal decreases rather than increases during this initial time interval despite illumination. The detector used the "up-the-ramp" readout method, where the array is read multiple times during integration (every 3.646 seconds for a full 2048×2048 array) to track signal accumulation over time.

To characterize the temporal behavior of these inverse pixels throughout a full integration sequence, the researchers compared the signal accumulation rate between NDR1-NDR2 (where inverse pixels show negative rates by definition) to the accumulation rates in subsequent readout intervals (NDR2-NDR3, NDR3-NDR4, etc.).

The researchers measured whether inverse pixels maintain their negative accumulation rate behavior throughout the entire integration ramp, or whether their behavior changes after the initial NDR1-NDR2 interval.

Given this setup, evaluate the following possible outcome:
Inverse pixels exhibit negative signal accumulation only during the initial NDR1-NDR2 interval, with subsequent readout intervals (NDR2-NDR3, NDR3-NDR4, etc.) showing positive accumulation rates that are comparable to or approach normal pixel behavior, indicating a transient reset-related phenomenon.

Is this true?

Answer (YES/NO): YES